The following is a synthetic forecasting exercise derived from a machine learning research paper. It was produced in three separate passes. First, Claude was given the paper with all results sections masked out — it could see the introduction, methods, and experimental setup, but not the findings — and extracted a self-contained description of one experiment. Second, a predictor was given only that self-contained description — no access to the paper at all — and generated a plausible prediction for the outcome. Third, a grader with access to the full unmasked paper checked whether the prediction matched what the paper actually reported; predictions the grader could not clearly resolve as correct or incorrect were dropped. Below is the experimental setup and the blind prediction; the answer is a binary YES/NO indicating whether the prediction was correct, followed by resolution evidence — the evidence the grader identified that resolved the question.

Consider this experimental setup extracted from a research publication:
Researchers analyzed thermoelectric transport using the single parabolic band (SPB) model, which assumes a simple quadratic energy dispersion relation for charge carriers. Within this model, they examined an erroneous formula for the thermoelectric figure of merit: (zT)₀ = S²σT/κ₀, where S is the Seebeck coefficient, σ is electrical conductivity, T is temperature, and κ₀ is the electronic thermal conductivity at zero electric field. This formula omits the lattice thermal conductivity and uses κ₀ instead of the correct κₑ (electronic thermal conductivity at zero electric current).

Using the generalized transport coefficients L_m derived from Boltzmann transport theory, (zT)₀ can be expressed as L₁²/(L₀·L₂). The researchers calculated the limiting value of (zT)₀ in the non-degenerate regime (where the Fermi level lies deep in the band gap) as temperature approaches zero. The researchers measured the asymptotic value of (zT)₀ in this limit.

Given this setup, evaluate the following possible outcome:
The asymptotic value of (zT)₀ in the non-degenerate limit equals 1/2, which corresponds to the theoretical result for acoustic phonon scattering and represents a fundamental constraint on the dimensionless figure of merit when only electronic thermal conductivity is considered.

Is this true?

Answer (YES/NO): NO